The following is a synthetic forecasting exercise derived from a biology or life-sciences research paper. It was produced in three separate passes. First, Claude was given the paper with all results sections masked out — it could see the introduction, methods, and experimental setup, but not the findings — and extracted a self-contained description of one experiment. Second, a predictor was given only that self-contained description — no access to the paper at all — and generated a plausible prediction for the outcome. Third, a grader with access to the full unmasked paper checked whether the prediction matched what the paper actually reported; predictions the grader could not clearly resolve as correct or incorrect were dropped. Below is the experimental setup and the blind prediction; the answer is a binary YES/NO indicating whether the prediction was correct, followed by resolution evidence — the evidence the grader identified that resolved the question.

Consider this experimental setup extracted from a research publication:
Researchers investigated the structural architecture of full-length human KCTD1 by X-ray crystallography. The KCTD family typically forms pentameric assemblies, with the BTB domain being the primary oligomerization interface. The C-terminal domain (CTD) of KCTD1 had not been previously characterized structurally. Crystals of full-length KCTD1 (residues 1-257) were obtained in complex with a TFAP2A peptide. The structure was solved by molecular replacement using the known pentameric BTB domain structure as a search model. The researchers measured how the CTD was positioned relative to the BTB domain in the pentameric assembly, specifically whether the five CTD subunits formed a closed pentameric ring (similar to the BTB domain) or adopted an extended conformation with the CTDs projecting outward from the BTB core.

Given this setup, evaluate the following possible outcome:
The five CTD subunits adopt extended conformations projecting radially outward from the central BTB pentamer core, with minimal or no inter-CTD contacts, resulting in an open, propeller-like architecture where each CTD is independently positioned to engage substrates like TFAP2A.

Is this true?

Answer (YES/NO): NO